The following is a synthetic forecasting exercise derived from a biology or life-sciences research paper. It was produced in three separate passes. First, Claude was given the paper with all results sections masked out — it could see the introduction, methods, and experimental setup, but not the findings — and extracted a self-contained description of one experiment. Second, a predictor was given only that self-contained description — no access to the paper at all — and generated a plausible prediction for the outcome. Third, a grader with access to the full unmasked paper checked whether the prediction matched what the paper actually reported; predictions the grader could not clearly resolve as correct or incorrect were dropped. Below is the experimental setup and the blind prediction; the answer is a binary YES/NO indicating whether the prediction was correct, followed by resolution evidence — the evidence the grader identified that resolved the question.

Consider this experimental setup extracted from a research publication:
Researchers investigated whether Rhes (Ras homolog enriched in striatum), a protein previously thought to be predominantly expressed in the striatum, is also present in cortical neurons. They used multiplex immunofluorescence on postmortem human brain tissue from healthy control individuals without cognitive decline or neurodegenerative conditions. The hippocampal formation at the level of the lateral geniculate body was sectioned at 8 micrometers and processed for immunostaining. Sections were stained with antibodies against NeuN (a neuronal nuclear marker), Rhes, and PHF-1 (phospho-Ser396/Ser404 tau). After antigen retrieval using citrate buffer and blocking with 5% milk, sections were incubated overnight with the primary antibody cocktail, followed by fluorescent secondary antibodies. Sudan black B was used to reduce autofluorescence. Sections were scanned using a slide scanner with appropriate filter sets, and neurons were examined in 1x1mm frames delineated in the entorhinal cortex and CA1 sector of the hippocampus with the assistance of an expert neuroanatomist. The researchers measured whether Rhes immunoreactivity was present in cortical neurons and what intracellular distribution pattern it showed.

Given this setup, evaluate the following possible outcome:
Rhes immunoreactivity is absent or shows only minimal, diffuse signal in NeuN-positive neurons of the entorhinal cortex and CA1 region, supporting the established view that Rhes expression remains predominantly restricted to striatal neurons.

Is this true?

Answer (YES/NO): NO